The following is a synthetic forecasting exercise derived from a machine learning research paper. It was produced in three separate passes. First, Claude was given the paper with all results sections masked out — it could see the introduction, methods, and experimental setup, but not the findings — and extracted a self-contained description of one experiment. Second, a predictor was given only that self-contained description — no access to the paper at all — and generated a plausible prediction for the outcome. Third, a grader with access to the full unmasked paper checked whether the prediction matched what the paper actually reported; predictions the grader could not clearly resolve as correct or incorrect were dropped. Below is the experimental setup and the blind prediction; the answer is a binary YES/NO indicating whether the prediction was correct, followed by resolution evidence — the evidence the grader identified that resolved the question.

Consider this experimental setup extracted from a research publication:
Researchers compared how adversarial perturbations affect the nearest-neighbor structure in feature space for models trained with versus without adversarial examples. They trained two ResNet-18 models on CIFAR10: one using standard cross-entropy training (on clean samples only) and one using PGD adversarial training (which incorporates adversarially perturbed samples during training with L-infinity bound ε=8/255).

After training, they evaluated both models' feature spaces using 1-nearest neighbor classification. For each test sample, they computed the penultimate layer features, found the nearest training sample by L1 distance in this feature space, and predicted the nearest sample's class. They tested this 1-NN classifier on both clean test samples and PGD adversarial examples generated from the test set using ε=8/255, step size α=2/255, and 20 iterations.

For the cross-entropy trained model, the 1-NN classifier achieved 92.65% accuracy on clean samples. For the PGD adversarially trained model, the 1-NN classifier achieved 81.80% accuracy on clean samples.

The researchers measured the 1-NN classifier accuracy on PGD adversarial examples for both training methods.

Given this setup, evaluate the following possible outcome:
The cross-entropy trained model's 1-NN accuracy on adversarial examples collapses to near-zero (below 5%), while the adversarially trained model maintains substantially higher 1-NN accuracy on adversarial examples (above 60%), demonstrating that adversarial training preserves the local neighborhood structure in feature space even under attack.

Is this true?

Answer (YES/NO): NO